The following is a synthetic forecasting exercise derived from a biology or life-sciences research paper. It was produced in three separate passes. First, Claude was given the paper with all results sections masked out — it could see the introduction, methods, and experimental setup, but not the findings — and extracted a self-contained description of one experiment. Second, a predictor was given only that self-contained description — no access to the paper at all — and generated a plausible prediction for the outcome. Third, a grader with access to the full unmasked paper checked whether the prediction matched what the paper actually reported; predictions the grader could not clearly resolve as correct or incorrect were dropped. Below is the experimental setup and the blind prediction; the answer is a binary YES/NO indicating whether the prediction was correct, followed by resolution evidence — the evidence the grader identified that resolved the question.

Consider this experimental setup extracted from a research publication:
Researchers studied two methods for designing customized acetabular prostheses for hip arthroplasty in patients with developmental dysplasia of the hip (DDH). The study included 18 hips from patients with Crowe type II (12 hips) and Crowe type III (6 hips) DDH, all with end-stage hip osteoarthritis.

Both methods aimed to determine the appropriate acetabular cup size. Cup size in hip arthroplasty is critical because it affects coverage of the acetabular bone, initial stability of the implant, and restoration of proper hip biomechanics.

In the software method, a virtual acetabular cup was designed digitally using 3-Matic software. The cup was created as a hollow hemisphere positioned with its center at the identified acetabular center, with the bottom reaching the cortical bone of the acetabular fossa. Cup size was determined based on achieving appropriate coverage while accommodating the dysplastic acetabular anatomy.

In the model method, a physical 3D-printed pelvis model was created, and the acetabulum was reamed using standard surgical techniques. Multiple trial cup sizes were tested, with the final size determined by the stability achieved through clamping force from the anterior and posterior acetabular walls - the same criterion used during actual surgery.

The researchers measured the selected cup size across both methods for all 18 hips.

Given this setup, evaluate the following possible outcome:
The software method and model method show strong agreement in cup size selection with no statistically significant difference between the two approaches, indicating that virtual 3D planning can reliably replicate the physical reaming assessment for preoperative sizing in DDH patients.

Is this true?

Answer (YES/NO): YES